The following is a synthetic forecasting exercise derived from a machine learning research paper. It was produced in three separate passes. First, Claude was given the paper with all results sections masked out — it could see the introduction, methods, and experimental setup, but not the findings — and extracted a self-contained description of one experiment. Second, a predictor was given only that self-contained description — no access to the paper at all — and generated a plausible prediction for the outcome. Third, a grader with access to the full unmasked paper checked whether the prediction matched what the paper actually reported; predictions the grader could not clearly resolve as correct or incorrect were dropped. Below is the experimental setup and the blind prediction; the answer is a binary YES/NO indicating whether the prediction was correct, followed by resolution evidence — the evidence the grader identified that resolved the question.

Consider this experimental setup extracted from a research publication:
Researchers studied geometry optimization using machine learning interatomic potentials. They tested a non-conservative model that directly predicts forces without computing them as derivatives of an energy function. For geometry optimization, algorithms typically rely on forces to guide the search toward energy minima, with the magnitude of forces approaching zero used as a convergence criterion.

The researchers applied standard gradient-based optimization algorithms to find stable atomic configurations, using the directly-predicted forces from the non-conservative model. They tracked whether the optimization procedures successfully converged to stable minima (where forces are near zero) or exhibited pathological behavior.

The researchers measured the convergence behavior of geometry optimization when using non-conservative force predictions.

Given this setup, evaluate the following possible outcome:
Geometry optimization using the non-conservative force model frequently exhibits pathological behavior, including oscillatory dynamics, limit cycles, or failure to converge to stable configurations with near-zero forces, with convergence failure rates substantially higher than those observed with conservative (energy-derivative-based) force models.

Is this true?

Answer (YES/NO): YES